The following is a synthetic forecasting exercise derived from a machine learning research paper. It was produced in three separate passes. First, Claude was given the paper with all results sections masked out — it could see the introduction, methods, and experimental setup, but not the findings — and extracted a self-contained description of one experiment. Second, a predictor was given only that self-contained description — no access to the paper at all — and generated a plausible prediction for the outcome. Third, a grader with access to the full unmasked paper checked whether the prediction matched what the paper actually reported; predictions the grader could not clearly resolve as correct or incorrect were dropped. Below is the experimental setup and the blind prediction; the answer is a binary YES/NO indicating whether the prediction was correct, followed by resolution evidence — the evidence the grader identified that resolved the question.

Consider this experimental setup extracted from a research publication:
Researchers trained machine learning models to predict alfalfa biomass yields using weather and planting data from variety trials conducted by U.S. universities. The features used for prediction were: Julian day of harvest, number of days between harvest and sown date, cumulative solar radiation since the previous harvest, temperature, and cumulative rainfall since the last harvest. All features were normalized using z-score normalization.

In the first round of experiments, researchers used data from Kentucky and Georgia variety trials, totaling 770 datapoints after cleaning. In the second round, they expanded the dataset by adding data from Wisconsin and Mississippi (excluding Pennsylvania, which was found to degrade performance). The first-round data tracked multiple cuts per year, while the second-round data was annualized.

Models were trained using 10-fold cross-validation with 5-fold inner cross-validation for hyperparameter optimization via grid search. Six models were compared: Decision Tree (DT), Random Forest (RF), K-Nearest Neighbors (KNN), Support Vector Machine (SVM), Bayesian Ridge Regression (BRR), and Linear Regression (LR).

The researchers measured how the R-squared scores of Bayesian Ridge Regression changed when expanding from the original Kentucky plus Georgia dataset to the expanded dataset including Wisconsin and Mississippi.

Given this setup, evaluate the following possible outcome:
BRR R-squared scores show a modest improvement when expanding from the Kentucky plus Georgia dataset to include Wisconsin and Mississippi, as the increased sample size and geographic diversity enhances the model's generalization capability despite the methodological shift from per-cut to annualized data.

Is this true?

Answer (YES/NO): NO